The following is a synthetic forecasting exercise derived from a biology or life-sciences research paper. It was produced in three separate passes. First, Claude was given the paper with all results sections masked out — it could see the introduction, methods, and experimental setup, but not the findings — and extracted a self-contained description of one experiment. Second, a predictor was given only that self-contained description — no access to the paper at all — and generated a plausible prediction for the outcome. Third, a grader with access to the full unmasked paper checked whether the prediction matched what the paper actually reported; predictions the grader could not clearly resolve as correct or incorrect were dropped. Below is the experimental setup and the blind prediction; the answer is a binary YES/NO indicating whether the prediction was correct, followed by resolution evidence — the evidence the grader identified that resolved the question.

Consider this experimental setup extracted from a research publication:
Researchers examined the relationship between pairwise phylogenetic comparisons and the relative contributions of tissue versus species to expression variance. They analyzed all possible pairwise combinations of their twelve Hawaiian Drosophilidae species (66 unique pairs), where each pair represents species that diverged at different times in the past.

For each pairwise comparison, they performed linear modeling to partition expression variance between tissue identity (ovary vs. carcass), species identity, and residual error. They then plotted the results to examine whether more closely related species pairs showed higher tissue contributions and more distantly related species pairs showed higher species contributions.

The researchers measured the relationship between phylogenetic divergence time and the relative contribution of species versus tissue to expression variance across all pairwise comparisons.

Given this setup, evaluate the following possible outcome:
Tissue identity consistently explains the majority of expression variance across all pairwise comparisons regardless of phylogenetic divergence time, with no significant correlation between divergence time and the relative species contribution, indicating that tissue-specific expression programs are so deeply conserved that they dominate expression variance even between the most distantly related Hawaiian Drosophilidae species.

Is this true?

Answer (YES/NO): NO